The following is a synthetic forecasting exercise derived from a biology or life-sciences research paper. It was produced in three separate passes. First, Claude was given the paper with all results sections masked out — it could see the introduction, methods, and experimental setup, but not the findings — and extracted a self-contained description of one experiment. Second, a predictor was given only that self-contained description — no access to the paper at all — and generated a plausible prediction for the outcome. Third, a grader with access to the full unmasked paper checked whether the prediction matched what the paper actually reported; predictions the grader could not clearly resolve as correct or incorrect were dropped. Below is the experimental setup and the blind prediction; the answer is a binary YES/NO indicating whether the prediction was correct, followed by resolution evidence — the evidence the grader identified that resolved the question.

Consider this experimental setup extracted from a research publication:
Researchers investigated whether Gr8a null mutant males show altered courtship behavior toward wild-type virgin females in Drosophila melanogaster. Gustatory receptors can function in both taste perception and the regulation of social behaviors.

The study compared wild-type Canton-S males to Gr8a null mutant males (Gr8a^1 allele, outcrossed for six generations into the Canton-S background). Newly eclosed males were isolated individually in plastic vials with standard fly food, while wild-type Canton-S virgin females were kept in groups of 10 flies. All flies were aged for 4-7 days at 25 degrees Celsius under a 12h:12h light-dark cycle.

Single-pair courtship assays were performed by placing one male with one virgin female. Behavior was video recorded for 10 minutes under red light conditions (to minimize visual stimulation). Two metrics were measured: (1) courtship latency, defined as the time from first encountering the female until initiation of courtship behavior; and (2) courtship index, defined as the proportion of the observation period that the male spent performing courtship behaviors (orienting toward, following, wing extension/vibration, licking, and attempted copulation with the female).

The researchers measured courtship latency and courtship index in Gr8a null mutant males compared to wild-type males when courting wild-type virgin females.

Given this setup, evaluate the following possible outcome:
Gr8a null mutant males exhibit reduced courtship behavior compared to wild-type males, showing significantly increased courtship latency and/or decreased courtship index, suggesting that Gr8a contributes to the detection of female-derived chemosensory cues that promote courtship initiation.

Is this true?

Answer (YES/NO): NO